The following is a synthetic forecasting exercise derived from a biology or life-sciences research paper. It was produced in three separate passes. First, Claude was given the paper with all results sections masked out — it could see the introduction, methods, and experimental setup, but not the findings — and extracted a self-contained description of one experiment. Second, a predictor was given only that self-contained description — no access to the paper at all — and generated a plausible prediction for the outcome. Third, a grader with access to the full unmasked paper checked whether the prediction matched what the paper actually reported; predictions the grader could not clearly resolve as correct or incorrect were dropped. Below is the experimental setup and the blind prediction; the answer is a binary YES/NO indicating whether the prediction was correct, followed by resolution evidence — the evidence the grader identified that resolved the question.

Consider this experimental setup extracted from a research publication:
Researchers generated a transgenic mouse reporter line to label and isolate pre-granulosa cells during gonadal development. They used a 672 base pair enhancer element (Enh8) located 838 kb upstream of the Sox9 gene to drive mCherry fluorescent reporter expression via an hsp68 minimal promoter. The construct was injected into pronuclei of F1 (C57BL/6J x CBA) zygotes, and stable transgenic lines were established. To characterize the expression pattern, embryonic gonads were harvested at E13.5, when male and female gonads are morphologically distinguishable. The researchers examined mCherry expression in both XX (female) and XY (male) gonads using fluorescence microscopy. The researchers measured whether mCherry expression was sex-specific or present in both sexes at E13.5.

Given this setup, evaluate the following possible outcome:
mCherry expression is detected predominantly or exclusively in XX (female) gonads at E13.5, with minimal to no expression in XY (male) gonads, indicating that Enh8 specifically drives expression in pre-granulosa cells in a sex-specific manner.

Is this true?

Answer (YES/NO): NO